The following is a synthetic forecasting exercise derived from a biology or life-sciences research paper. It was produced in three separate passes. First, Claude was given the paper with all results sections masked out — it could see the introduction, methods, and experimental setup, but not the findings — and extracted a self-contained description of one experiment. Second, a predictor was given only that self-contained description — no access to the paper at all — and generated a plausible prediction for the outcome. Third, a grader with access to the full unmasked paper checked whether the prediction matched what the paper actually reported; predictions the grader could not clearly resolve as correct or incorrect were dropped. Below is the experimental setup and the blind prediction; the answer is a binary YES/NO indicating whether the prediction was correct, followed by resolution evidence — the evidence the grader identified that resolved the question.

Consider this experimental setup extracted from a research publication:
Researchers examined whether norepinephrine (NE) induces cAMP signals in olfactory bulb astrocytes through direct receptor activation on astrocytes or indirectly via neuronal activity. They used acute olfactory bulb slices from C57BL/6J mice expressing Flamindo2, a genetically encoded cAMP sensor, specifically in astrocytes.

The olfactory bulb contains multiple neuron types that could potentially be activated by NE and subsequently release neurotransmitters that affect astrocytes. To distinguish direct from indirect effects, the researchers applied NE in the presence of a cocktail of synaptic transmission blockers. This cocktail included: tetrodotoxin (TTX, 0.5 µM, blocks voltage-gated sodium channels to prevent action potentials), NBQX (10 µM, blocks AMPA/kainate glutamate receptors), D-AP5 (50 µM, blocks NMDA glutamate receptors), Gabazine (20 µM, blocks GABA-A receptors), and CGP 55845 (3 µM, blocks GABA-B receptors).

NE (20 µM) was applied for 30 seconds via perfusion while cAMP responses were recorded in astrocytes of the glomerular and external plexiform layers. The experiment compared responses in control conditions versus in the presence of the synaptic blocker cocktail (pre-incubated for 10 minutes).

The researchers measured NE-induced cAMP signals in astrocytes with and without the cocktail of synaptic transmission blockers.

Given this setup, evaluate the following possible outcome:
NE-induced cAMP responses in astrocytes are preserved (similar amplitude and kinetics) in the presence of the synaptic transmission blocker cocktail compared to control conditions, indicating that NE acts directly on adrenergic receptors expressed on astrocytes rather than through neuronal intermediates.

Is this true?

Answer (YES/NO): NO